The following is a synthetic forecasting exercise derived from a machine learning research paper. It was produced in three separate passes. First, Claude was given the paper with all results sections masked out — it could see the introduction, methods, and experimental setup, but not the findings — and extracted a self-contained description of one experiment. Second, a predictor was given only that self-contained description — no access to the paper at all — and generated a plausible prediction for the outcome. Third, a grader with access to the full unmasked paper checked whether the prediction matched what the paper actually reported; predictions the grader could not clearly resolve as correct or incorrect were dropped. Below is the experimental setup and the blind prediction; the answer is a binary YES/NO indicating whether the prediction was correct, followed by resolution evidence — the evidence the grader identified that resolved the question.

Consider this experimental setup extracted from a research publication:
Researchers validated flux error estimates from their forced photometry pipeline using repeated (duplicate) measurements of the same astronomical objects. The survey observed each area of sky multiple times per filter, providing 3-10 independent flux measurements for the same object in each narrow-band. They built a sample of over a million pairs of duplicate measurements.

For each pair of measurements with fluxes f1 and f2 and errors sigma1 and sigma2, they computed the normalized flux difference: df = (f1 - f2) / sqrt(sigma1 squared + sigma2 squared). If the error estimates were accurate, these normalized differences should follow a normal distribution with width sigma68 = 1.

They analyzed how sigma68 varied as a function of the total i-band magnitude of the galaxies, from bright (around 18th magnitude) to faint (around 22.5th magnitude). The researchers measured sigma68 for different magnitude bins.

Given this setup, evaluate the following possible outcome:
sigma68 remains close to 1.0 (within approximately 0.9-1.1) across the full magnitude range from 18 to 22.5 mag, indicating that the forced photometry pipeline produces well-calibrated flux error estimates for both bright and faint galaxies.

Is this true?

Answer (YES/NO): NO